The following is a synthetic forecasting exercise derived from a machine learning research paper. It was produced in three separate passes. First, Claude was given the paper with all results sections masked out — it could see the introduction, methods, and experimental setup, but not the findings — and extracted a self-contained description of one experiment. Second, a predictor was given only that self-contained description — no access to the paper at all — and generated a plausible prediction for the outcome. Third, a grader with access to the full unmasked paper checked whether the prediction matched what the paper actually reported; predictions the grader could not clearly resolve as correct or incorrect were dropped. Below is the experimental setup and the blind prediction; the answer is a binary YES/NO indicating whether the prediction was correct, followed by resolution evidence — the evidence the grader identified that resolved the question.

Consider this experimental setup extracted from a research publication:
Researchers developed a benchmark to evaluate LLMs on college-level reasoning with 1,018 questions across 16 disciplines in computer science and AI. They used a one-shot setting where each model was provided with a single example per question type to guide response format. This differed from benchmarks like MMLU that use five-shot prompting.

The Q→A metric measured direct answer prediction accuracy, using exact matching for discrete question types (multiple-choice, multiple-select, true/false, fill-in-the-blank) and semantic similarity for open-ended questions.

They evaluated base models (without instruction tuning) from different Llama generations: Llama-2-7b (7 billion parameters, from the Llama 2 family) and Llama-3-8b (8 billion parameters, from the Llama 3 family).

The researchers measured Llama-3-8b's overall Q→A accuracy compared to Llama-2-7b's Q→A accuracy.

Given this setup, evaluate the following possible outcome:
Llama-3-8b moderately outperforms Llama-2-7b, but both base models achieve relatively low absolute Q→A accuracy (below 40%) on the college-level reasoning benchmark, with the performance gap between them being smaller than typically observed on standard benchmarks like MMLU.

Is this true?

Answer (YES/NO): NO